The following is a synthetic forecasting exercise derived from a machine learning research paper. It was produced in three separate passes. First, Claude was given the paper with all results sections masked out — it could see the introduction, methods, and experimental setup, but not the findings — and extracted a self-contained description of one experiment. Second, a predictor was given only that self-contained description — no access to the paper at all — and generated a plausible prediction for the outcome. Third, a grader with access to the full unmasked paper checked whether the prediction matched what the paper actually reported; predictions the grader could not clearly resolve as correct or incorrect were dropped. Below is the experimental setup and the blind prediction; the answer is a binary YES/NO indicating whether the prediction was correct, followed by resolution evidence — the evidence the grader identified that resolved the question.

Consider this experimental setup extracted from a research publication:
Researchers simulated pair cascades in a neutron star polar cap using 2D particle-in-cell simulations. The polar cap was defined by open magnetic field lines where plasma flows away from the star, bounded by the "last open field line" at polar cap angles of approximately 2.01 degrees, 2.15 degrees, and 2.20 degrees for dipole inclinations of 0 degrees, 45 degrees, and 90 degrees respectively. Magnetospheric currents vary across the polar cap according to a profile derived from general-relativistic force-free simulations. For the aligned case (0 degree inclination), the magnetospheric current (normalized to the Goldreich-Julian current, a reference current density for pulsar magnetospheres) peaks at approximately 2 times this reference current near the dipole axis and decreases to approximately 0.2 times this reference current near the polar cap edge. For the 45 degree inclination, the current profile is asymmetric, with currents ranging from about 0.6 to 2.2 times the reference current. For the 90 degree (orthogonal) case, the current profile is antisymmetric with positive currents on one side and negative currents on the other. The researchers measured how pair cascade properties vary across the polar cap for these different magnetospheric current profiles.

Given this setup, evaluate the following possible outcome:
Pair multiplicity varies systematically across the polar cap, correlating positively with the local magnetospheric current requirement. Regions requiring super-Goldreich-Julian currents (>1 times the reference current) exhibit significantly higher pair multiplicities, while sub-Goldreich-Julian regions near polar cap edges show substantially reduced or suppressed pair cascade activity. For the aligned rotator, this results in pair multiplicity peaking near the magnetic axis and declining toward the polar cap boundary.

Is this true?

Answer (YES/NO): YES